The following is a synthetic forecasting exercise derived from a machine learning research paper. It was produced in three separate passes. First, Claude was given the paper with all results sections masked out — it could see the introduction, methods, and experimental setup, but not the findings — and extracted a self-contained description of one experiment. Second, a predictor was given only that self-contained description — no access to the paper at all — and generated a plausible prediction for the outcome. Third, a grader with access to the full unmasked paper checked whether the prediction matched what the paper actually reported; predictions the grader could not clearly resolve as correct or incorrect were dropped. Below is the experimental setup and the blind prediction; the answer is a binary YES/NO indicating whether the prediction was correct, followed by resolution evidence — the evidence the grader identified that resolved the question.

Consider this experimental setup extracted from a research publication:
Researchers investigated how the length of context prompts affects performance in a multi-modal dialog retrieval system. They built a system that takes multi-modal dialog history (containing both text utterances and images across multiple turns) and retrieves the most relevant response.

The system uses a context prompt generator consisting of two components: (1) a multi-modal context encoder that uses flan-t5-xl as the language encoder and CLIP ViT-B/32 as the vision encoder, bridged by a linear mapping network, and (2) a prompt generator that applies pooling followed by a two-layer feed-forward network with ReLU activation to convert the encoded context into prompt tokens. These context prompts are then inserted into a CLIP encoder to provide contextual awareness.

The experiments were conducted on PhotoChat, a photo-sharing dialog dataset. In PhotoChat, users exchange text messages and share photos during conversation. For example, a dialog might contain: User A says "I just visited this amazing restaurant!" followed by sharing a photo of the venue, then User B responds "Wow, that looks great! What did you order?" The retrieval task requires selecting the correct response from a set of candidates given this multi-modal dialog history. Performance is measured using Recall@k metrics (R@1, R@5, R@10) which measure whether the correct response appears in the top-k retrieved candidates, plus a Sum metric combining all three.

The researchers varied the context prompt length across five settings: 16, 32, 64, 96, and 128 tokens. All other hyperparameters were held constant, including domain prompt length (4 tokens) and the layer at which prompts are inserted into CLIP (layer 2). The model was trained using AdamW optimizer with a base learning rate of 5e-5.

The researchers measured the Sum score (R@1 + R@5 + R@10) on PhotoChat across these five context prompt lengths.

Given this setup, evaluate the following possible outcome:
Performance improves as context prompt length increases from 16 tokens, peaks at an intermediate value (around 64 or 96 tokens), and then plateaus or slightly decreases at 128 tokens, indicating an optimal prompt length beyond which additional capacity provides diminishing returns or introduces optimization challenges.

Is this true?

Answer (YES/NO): YES